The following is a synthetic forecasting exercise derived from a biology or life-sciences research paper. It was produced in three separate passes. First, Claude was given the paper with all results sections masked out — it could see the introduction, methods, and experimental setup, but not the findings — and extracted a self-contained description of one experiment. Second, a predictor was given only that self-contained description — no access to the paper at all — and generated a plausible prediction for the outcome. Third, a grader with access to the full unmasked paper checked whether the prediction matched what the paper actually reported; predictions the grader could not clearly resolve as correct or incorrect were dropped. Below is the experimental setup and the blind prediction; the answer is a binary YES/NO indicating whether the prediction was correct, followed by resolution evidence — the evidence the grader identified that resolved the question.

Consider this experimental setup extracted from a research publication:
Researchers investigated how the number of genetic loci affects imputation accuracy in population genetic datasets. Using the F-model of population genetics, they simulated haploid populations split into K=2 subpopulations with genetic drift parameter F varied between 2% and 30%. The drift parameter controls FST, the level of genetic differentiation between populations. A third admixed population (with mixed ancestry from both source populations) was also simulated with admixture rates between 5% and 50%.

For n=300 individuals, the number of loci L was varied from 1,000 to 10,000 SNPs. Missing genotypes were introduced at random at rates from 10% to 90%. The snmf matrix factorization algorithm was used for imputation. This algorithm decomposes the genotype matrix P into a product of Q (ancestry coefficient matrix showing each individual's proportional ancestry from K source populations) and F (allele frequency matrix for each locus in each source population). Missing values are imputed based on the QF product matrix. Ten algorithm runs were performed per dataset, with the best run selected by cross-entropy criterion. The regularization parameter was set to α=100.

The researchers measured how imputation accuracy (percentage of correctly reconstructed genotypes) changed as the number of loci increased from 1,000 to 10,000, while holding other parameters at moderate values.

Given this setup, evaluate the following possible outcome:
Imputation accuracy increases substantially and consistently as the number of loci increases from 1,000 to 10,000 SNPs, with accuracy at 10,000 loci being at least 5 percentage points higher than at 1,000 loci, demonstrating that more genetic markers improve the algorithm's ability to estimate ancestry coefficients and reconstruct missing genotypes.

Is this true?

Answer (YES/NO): NO